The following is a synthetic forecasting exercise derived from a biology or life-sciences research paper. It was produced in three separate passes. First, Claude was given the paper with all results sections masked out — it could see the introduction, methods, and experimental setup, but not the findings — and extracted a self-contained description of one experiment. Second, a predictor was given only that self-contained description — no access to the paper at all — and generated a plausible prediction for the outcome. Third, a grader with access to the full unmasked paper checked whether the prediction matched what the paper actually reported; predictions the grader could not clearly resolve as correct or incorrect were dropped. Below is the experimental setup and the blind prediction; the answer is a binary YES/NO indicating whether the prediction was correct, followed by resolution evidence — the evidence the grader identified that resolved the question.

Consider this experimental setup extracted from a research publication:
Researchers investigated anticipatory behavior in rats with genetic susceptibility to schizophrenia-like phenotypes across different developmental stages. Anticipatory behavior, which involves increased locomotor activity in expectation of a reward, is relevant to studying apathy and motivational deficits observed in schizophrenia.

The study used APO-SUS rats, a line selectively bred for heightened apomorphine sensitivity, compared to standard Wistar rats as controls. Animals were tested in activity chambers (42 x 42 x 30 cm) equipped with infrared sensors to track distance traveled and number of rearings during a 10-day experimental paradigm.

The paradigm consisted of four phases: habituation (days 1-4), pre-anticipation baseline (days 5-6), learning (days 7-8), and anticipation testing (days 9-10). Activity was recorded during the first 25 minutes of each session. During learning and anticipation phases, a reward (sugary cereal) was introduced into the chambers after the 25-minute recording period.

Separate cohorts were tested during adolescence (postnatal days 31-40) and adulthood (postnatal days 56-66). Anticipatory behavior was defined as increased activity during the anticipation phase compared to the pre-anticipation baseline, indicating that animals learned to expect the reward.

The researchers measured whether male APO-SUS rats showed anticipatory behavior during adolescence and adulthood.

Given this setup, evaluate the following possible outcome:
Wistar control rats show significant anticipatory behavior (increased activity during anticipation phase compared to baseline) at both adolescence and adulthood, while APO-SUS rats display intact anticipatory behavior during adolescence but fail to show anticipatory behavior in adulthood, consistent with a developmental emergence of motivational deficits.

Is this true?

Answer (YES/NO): NO